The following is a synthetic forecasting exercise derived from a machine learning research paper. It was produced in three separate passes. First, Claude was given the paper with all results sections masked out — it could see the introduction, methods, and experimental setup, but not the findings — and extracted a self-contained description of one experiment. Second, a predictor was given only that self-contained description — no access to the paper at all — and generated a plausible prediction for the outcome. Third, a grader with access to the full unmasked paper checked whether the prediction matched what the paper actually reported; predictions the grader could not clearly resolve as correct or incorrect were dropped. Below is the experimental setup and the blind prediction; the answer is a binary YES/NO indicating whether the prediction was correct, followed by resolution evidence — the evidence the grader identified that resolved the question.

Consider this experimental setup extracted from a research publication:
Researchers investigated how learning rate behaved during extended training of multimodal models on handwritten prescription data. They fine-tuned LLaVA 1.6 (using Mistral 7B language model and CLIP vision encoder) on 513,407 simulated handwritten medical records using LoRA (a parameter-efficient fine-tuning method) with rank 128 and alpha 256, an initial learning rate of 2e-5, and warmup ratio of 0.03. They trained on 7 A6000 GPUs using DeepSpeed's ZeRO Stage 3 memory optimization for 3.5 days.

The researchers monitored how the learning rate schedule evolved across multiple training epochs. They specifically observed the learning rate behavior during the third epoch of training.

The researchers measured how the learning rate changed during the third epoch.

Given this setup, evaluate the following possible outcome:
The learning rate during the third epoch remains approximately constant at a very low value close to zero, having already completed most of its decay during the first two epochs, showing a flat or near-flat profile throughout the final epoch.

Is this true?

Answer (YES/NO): NO